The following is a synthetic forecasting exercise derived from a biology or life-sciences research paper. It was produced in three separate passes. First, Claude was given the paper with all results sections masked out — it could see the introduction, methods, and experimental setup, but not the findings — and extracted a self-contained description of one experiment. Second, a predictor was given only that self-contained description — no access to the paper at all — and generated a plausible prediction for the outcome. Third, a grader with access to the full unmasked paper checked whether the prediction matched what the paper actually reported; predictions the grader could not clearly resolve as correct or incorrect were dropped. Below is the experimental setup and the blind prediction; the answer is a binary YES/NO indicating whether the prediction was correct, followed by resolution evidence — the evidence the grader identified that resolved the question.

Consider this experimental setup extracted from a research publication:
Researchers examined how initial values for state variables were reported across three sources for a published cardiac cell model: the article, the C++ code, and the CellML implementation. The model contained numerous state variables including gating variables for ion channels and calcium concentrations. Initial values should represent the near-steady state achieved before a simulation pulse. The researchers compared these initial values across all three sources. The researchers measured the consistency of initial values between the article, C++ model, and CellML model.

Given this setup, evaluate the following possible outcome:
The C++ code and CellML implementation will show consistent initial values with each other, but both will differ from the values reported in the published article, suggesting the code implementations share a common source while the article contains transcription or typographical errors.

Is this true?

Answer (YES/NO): NO